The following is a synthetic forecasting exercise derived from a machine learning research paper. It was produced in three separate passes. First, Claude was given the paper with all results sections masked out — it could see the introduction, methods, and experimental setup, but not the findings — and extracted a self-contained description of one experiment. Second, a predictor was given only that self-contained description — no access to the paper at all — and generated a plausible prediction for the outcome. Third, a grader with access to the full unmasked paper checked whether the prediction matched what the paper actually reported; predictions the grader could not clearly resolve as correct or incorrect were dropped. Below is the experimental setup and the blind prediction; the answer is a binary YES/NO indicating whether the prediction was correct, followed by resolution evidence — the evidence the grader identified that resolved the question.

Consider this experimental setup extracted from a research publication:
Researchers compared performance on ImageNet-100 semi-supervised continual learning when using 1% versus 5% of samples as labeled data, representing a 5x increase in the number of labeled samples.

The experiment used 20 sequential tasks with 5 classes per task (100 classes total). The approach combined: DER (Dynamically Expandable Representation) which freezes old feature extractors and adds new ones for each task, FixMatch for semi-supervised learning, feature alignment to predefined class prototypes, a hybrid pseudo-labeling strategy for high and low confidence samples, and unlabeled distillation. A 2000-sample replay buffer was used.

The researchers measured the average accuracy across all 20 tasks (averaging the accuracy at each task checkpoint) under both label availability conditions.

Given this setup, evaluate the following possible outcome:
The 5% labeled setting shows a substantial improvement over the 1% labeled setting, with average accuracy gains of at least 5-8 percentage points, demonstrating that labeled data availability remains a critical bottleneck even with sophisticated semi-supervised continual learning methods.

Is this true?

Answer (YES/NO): YES